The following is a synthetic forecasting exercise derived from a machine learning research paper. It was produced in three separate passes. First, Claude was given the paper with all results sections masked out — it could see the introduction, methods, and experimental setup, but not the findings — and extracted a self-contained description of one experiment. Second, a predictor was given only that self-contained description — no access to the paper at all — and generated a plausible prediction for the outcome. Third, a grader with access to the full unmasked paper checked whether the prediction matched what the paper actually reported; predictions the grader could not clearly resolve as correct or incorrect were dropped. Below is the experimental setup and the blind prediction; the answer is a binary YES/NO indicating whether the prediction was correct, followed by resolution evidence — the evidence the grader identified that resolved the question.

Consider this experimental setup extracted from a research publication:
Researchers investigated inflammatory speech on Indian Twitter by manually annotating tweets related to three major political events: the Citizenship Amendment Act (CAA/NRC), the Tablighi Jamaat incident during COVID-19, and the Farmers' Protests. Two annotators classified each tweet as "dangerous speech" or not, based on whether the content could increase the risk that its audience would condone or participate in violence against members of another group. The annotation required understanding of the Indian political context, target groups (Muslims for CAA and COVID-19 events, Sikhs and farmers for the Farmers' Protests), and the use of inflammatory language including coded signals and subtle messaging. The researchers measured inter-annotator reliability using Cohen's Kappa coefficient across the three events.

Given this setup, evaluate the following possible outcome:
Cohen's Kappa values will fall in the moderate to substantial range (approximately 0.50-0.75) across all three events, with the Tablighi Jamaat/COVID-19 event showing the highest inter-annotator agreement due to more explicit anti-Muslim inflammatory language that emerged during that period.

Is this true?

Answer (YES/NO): NO